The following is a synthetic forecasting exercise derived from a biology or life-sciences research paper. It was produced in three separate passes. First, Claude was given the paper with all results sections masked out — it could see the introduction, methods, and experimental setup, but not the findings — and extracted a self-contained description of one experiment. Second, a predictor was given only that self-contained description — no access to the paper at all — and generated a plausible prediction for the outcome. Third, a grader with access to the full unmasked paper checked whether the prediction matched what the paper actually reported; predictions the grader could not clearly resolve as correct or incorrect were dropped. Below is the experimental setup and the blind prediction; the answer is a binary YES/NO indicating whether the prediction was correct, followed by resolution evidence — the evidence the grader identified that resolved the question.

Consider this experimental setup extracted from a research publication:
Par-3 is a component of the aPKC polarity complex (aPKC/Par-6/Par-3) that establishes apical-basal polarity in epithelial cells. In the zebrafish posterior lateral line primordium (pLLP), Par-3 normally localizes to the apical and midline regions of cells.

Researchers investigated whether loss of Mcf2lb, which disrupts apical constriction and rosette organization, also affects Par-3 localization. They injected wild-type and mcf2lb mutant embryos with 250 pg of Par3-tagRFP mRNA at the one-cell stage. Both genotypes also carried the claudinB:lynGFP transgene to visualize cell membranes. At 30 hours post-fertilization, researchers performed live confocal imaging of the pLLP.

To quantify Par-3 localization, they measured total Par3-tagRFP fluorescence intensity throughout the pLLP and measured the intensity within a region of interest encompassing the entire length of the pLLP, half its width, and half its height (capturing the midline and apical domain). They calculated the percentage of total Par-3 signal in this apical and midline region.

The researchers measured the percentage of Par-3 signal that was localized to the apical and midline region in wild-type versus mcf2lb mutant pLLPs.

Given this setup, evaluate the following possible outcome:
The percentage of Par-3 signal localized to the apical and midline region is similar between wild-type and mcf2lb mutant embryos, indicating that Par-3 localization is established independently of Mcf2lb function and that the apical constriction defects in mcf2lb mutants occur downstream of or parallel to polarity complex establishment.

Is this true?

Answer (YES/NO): YES